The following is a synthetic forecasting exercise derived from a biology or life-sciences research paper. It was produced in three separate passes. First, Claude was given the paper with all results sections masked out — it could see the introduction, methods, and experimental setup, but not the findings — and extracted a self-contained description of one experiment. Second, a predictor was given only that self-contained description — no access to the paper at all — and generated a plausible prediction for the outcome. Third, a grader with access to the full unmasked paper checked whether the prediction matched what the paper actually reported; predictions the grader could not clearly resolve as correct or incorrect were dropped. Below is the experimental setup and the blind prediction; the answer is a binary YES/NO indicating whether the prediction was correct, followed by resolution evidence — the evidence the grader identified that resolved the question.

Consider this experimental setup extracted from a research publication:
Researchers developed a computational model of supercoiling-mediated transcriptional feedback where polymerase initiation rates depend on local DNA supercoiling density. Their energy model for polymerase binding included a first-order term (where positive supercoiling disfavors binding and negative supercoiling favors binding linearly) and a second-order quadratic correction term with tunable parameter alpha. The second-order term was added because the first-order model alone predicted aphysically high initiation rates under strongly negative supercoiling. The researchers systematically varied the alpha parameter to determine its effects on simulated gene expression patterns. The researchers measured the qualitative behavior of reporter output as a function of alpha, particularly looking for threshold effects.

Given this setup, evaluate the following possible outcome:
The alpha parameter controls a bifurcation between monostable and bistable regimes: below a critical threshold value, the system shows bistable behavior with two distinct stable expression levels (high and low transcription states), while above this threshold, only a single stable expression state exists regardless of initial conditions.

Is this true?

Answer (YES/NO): NO